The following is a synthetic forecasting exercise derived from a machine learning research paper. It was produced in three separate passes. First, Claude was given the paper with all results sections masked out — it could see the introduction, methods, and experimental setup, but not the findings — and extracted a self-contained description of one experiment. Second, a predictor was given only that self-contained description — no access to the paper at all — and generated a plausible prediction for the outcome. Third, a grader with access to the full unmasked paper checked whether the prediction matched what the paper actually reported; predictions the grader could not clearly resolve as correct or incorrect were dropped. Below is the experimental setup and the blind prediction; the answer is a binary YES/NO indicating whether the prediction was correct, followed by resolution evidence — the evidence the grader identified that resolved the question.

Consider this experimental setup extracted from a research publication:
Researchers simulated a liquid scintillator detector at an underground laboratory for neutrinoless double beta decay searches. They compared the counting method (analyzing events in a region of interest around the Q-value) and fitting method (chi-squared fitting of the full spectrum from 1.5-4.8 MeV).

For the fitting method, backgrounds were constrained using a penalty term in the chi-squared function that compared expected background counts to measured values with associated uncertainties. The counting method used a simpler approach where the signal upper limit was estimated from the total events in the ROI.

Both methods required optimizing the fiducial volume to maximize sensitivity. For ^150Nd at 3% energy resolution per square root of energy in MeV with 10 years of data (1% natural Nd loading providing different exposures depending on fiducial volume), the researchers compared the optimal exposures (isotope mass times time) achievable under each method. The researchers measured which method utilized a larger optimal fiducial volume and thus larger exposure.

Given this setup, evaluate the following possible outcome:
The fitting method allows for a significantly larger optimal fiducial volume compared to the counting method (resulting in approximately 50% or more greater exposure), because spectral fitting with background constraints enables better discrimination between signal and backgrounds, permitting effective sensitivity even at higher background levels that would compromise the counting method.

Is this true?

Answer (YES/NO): NO